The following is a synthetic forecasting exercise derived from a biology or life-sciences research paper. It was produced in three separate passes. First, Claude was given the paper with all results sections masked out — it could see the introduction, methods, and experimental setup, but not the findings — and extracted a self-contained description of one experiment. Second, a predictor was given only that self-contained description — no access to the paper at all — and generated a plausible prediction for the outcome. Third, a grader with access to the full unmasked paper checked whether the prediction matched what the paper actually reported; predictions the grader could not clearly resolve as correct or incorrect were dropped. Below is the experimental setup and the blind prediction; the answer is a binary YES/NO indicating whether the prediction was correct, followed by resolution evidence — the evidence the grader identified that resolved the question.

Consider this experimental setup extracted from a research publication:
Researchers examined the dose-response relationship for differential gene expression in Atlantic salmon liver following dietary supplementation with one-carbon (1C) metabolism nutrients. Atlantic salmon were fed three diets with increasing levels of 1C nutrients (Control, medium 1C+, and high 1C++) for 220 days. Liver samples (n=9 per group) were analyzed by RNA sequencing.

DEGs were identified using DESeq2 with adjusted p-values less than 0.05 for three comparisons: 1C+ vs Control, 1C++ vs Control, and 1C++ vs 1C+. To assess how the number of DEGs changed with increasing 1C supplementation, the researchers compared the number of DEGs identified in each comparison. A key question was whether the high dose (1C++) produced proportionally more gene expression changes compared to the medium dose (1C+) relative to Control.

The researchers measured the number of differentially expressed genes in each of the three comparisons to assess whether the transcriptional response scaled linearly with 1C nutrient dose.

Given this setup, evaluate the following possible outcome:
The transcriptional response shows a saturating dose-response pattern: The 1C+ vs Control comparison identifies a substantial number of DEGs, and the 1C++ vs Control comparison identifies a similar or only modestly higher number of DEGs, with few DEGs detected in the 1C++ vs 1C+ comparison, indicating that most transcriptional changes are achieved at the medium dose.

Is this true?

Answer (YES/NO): YES